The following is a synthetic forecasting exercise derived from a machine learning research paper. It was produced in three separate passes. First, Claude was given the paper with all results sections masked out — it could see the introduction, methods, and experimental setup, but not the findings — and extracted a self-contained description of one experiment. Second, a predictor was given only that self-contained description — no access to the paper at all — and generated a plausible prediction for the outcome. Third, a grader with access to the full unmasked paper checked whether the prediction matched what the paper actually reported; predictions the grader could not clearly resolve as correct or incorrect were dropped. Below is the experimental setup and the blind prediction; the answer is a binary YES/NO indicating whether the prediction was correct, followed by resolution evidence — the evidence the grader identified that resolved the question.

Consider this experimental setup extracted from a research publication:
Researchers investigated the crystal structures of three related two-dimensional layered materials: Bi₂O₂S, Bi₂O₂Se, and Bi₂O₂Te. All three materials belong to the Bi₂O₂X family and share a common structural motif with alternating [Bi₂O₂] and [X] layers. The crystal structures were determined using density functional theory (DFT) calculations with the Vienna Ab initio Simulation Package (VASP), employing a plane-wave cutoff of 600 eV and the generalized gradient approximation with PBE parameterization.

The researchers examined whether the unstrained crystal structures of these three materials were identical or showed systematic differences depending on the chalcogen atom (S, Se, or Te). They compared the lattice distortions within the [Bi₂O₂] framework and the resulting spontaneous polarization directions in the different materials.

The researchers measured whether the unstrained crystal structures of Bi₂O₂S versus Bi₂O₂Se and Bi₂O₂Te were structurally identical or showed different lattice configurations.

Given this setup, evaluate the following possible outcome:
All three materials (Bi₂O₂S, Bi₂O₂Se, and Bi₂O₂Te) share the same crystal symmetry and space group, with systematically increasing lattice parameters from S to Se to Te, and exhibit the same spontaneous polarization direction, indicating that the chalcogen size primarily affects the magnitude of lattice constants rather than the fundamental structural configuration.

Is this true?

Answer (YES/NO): NO